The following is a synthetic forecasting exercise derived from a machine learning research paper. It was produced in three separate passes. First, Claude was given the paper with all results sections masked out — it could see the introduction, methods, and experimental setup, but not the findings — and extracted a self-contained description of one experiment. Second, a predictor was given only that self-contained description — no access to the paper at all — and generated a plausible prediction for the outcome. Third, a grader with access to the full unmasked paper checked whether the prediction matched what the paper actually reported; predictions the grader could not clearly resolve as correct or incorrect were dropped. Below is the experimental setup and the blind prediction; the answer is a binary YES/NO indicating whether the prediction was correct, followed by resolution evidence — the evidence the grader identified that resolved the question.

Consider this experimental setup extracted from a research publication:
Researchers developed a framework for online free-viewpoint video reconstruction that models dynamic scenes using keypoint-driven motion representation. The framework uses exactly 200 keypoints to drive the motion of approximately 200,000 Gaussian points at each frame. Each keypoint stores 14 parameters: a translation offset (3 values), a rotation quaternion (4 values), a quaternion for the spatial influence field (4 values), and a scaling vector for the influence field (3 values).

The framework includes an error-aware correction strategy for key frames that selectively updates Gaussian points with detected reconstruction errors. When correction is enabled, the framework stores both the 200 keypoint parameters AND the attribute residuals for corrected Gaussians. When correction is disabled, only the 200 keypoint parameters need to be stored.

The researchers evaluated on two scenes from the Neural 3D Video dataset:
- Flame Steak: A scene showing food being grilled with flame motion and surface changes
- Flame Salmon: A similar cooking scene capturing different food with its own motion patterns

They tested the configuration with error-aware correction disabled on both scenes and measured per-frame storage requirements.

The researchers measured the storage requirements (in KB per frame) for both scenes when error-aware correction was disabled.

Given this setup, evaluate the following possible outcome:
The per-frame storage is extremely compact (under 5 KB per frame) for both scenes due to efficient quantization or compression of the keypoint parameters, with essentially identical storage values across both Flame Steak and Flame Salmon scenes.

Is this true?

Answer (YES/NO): NO